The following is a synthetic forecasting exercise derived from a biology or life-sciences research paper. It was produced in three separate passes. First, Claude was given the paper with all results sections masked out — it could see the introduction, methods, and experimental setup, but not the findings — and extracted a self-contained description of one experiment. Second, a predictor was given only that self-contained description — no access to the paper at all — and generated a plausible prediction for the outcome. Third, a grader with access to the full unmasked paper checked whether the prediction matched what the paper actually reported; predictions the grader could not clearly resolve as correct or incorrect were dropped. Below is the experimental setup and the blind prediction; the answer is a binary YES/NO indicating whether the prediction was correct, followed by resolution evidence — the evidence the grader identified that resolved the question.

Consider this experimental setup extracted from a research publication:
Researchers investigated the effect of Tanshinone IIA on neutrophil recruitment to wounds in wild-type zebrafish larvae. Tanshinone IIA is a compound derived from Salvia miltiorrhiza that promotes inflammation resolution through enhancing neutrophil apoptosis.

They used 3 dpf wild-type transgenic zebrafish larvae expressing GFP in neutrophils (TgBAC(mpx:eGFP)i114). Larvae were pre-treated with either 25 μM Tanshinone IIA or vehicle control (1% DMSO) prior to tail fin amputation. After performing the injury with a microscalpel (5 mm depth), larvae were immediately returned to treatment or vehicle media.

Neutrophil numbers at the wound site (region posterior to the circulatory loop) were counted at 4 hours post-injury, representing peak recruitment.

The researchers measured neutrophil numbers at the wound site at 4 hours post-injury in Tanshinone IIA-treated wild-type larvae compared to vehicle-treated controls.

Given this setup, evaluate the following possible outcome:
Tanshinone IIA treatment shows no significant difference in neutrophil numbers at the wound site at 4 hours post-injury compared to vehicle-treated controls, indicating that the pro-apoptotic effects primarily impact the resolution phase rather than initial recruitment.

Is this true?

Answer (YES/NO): YES